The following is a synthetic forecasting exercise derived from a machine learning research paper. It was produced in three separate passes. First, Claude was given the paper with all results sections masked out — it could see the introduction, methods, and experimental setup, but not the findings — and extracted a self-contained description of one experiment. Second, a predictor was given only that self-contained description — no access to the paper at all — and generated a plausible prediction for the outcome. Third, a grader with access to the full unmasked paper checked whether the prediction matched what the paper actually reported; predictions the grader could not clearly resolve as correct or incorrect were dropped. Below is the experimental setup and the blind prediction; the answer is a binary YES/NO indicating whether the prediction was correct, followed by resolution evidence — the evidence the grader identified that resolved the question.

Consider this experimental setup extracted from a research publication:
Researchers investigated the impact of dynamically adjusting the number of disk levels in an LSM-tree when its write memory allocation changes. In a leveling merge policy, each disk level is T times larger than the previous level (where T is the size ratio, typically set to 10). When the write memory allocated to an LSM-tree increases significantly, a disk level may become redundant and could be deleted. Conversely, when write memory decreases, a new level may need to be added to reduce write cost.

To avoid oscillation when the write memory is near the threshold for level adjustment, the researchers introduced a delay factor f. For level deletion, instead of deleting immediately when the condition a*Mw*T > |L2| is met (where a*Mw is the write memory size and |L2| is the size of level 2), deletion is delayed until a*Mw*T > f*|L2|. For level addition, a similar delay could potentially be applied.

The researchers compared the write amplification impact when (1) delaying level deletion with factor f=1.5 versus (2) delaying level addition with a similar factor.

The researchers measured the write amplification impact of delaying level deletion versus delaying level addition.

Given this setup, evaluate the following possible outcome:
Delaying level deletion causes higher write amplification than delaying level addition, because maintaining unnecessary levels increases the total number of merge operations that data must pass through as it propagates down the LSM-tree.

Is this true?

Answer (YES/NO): NO